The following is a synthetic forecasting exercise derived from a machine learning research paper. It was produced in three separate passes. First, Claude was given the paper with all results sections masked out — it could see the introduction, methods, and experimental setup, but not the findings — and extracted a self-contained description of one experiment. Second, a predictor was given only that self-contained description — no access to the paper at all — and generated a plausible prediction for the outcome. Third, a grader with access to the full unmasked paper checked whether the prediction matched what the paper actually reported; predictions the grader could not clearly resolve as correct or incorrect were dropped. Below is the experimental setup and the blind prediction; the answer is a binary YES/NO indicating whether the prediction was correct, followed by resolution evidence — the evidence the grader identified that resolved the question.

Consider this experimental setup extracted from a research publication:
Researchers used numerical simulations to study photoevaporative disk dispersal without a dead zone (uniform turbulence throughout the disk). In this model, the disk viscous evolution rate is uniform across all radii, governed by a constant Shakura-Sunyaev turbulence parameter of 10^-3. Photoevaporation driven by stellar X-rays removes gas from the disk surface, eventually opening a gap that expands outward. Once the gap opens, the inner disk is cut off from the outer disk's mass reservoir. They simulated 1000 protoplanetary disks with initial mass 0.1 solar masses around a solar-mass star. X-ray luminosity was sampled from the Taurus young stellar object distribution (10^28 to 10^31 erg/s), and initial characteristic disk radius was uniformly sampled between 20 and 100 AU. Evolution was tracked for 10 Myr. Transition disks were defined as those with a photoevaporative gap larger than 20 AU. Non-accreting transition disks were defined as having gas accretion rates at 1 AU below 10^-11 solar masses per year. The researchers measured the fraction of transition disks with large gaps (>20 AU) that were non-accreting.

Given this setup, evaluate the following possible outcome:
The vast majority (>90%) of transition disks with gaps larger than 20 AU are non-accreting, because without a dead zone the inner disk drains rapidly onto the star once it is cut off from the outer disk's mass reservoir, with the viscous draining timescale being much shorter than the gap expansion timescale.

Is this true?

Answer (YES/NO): YES